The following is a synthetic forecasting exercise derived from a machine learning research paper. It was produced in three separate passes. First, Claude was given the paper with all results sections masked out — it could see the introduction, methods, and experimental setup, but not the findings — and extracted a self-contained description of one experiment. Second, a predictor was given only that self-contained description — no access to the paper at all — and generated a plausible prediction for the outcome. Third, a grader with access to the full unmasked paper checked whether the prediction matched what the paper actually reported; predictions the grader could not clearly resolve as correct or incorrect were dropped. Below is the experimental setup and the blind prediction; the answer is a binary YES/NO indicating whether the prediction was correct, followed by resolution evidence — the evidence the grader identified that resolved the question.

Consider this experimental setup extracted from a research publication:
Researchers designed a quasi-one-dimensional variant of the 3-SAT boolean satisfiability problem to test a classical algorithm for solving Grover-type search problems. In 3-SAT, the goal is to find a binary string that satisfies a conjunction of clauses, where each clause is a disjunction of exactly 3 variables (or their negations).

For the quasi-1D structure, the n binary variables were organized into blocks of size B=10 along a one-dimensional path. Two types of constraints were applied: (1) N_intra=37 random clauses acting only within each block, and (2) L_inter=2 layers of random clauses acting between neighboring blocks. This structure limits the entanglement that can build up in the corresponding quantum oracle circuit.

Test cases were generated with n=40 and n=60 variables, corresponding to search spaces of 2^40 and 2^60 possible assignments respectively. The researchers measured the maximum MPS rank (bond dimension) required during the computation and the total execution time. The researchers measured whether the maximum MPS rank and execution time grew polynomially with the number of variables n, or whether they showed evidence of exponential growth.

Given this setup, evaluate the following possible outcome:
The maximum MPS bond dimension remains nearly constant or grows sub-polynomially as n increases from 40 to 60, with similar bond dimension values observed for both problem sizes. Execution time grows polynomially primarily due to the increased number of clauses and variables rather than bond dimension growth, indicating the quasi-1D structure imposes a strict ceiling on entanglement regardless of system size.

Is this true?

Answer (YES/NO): YES